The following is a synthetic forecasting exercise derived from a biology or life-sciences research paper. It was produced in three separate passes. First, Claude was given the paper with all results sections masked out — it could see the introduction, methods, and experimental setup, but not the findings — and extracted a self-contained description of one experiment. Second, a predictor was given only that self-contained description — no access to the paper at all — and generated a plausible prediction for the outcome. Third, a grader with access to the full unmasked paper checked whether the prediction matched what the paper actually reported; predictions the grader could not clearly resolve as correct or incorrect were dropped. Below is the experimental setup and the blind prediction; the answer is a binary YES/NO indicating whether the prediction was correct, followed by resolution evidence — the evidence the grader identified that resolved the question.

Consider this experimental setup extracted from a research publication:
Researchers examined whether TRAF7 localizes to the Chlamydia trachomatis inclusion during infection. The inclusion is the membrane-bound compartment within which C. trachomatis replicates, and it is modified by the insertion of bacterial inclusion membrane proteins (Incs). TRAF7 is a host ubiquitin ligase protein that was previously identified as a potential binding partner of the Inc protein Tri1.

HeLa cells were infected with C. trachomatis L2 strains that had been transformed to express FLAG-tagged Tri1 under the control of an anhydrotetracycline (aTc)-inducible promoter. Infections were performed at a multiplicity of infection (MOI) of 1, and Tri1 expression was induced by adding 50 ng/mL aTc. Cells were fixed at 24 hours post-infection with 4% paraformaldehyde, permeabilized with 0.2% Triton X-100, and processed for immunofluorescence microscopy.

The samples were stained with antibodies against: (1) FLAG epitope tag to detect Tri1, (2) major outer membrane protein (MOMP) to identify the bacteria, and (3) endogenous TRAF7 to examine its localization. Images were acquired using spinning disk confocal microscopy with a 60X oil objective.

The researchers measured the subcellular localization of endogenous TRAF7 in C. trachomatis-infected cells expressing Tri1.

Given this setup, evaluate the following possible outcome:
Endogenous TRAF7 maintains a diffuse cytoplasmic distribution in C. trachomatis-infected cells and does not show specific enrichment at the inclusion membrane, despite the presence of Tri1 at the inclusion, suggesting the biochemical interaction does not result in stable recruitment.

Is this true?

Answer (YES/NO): NO